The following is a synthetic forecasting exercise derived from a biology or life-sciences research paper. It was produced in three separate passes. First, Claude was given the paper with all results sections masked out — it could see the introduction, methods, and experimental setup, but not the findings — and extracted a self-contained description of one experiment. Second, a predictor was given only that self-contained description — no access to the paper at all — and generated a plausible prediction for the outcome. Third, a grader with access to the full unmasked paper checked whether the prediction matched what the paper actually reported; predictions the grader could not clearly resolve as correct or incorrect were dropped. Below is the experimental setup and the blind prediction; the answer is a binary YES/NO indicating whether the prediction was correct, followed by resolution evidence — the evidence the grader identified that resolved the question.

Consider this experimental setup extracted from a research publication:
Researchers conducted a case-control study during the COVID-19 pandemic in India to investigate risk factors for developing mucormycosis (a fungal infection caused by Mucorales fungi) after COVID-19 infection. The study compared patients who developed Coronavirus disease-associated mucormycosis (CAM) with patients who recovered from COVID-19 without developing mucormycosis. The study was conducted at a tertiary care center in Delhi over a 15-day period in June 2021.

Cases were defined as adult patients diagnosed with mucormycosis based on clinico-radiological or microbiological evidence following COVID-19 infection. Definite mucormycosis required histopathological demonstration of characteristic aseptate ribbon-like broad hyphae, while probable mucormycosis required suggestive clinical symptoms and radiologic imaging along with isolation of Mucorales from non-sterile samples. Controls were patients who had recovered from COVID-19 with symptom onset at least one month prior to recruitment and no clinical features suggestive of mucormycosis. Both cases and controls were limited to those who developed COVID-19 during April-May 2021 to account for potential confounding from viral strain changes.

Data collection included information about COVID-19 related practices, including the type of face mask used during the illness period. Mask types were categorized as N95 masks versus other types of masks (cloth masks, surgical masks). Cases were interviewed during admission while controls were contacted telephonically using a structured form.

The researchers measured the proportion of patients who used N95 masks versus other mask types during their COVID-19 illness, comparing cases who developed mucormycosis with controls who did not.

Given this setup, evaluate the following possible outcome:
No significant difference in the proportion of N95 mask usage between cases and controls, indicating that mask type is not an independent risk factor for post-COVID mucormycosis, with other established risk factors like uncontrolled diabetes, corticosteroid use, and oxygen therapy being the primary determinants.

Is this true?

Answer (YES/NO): NO